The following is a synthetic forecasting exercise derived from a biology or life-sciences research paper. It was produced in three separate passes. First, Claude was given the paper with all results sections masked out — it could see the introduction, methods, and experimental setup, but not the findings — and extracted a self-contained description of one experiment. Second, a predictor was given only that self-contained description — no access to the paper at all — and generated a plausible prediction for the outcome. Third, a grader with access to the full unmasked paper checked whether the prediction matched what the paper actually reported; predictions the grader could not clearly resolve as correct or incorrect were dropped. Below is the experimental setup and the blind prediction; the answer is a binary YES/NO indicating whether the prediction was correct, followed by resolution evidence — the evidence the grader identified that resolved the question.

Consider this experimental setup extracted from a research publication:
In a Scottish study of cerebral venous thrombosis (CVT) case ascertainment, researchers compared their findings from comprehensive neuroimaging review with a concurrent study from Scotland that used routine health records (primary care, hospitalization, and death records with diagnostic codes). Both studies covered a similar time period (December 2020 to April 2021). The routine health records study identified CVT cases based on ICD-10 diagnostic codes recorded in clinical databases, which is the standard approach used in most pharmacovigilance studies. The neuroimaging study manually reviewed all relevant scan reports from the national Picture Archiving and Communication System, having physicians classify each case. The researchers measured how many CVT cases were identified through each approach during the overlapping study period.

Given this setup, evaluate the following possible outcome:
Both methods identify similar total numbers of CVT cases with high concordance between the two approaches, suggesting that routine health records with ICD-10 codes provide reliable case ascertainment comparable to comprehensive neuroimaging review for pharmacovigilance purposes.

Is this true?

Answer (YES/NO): NO